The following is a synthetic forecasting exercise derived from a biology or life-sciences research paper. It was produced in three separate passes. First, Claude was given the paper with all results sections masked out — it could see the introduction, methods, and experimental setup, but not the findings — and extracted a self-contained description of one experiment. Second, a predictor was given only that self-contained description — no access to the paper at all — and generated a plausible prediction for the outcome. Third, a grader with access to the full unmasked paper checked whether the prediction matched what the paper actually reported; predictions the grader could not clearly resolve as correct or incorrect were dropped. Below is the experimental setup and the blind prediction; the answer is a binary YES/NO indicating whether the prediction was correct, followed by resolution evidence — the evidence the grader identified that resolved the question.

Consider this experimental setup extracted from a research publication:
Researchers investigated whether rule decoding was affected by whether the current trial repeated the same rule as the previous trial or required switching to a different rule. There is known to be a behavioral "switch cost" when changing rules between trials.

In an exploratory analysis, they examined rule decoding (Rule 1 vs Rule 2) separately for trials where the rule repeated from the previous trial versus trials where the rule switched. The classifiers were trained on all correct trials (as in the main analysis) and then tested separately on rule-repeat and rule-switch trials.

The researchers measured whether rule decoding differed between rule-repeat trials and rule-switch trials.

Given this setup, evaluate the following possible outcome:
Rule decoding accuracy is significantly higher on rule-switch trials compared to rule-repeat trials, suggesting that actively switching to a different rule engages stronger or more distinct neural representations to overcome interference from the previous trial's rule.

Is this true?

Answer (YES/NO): NO